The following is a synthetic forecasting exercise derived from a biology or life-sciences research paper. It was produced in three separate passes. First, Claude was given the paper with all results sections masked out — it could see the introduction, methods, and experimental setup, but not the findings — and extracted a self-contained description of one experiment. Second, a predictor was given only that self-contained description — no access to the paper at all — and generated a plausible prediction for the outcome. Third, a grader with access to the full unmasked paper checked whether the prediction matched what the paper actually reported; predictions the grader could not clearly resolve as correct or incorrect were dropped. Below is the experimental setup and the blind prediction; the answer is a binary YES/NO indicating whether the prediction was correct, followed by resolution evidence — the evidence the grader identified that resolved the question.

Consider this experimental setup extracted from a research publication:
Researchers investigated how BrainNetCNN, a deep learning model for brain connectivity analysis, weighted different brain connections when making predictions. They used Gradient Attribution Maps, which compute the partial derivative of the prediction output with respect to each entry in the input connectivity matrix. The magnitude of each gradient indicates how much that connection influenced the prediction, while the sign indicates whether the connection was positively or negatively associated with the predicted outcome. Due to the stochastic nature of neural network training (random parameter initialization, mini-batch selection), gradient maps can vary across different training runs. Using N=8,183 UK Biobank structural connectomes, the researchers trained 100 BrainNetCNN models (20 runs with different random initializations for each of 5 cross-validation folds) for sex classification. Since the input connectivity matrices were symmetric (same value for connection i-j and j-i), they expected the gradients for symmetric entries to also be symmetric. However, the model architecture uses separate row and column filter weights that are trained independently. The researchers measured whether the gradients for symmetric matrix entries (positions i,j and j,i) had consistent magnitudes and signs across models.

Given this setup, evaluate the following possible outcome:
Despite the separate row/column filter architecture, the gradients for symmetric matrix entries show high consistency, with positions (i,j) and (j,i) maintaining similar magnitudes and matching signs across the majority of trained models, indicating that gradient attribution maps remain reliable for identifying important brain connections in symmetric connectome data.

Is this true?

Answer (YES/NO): NO